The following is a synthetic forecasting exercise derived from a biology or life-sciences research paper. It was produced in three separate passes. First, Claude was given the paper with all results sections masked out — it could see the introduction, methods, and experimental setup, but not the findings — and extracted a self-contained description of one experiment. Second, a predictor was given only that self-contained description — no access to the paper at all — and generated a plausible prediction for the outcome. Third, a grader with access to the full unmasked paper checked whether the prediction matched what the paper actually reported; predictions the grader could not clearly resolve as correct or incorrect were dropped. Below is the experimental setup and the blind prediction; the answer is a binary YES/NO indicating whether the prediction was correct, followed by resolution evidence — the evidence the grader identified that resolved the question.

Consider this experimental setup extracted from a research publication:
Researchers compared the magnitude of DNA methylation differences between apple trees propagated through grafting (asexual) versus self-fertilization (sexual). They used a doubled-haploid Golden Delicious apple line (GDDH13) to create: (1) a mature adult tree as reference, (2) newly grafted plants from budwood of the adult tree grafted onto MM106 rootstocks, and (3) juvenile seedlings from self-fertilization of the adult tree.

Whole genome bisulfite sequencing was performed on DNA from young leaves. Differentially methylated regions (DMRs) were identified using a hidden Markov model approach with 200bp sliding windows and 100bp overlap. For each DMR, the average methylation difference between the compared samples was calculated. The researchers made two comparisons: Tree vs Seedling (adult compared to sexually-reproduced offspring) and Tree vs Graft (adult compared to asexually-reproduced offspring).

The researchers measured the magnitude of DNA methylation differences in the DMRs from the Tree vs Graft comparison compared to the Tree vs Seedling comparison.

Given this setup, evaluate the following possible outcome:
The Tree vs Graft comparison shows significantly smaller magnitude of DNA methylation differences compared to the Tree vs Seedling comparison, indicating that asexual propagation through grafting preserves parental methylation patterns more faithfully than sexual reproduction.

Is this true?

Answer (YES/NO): NO